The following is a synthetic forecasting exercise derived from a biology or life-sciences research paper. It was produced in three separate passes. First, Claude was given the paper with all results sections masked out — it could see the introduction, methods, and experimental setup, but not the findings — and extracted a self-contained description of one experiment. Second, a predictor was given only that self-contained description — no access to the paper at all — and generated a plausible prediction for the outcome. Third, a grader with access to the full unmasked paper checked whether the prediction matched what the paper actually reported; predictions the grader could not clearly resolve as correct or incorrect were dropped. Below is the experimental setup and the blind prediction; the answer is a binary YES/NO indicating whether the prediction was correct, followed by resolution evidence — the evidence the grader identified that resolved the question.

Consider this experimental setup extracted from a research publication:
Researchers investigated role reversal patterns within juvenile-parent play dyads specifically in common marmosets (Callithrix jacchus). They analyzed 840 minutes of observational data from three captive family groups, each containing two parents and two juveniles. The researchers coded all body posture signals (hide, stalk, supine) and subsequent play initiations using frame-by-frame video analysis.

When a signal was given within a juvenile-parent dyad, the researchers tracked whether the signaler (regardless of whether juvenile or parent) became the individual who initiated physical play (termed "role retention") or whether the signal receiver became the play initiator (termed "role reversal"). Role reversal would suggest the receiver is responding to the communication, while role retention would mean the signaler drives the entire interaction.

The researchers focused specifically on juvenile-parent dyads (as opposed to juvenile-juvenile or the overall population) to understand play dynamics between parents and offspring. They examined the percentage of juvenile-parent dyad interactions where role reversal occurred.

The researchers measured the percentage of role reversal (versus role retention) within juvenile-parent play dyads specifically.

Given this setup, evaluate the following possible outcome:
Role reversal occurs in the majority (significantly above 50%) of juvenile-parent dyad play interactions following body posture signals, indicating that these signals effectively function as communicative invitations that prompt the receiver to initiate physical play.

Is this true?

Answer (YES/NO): NO